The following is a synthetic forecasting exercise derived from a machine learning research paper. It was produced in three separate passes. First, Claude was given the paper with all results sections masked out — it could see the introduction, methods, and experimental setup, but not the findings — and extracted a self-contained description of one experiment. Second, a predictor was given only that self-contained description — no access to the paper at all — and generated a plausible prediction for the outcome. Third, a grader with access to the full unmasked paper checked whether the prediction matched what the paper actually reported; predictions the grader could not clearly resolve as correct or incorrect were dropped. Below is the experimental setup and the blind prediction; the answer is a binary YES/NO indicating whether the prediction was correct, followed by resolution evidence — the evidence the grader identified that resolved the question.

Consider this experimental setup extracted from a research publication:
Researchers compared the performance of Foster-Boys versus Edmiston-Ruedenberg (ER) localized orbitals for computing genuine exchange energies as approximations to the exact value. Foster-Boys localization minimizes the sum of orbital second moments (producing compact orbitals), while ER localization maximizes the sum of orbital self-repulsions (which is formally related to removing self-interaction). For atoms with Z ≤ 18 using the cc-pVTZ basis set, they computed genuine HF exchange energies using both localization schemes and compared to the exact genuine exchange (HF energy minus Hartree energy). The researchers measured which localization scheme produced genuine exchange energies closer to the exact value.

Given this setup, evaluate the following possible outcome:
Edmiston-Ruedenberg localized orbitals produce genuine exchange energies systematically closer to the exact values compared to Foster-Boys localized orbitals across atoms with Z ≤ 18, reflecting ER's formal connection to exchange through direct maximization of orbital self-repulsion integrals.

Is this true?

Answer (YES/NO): YES